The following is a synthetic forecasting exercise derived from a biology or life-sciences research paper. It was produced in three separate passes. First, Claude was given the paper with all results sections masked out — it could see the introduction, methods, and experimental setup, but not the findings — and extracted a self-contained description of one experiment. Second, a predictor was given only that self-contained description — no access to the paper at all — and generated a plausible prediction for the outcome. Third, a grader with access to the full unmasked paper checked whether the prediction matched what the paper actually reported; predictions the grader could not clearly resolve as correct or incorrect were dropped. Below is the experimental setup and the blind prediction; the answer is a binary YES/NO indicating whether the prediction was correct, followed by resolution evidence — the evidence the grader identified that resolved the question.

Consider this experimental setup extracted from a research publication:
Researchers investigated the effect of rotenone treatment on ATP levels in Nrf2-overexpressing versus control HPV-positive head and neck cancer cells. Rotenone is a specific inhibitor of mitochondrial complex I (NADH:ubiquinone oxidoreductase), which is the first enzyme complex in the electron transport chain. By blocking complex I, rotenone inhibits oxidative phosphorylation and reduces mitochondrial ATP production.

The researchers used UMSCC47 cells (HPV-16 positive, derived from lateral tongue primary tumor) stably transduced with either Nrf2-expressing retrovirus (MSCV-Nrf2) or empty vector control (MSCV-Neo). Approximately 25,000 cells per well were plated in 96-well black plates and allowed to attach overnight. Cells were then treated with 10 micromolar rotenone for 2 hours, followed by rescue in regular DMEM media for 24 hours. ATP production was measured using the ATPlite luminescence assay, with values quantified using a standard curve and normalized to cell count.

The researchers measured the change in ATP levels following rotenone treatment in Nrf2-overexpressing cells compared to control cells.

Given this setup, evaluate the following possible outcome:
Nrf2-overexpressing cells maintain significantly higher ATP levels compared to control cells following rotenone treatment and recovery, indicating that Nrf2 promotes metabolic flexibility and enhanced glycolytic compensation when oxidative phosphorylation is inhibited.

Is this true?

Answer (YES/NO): NO